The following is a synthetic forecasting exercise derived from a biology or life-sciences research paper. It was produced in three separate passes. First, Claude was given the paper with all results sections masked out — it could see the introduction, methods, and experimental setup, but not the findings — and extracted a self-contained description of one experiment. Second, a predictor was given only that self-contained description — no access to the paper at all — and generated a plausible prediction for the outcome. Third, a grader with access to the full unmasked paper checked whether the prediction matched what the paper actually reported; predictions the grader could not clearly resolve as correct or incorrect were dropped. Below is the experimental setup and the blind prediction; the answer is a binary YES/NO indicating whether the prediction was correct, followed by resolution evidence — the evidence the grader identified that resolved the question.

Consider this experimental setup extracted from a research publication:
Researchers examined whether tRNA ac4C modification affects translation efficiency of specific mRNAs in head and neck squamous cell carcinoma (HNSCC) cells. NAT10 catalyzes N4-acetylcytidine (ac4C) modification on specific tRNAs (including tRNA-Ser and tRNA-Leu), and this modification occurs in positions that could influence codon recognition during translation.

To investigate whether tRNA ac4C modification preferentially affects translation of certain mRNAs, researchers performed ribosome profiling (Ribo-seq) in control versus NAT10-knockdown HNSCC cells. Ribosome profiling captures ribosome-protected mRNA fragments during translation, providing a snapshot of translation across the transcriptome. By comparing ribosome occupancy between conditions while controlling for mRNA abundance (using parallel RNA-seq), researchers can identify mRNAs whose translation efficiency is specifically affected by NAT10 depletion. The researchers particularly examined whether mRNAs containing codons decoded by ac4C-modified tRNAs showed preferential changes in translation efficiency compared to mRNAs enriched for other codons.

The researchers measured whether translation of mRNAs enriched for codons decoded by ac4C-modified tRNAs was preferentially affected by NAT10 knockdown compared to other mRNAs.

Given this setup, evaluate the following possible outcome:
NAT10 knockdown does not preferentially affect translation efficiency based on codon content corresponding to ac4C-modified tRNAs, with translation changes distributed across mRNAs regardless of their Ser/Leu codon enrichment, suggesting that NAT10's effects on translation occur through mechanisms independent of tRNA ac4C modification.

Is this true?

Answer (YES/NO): NO